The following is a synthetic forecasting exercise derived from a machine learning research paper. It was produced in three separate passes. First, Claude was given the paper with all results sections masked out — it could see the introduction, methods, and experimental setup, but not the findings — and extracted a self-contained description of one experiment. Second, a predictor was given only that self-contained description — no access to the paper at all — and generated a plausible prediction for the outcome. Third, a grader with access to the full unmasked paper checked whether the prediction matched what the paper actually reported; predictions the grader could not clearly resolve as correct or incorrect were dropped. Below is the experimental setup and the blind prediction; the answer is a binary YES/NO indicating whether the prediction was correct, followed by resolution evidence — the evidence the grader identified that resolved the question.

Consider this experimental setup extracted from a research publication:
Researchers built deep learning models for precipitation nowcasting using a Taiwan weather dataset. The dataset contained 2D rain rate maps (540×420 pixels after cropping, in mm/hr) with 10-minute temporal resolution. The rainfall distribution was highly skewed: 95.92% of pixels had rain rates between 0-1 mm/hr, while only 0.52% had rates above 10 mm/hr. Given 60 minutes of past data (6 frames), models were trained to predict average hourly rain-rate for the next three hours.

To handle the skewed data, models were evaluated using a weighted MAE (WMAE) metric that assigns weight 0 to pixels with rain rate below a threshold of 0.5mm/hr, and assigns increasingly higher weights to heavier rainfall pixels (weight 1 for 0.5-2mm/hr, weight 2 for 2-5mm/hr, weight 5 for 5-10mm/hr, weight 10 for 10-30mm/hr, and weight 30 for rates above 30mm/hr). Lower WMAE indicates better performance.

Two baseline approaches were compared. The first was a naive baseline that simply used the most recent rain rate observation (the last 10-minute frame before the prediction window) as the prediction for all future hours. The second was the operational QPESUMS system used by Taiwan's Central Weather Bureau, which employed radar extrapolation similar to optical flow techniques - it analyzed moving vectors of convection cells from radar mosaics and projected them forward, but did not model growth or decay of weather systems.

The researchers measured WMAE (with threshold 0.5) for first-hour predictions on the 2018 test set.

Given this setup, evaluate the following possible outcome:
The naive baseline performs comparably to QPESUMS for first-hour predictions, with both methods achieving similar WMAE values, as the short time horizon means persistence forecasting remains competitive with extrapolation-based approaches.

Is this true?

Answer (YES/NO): NO